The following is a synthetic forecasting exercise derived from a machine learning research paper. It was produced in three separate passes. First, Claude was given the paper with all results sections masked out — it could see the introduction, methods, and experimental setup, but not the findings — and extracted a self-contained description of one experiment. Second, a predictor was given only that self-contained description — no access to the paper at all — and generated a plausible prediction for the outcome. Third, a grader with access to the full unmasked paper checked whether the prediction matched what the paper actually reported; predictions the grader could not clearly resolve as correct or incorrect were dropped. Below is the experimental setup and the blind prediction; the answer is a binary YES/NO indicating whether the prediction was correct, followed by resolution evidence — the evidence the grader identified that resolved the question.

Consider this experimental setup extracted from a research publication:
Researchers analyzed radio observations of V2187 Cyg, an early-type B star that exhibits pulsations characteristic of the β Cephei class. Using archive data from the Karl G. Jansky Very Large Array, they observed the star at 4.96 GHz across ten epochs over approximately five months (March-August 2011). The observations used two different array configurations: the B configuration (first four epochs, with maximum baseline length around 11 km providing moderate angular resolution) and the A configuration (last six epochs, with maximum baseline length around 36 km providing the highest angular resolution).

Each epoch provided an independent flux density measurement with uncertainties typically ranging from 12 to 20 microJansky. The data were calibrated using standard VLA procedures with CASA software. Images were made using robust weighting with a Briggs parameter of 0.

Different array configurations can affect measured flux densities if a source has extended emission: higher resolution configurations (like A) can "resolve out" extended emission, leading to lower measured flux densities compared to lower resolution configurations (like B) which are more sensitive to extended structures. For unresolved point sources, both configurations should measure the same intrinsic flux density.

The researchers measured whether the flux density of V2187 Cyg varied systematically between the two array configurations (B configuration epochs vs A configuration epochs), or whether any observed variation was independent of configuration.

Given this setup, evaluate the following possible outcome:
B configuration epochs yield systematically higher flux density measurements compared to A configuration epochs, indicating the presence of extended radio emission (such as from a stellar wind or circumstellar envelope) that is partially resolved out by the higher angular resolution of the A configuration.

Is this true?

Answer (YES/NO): NO